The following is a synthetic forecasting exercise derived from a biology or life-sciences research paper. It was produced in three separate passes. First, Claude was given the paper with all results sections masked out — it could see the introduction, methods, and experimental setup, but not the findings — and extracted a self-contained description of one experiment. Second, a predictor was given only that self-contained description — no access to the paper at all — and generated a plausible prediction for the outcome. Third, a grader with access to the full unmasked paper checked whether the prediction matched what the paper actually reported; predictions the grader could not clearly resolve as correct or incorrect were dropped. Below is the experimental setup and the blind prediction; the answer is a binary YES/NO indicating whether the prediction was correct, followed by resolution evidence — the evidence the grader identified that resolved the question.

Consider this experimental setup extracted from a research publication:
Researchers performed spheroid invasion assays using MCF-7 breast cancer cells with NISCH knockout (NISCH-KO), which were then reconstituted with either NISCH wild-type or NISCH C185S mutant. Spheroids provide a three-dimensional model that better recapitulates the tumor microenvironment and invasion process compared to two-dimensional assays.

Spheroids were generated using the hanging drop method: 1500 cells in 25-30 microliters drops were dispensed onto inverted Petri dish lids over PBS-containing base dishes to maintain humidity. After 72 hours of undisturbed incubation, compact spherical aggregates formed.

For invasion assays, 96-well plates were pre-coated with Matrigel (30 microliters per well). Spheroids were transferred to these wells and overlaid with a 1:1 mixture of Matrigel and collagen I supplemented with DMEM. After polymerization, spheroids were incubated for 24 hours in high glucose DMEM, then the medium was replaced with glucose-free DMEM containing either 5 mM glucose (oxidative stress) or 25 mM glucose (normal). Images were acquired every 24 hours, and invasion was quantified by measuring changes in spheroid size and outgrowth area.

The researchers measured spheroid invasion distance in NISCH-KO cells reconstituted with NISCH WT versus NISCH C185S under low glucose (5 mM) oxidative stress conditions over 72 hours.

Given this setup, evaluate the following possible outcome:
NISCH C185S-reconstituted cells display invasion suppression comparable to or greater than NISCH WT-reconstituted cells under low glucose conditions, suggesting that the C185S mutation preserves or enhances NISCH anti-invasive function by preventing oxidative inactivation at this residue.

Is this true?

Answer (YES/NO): YES